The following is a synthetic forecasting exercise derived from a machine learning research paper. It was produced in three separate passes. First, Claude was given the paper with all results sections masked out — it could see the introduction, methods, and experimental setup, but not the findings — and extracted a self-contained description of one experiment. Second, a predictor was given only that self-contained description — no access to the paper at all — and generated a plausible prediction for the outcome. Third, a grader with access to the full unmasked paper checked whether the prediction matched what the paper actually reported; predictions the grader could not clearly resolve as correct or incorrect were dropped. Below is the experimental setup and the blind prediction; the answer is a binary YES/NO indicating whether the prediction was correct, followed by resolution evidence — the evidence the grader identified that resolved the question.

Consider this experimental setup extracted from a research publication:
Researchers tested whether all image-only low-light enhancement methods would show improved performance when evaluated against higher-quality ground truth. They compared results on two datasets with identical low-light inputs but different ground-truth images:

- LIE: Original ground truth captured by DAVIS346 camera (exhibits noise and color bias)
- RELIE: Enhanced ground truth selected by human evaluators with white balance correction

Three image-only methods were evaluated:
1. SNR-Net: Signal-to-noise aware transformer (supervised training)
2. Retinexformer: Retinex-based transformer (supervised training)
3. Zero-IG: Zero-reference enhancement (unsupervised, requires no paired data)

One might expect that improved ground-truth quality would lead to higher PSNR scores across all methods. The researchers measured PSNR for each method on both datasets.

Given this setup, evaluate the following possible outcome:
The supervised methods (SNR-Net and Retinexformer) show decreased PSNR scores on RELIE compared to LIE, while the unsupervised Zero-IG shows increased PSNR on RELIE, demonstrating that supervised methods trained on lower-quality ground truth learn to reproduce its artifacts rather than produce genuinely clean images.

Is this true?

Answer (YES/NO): NO